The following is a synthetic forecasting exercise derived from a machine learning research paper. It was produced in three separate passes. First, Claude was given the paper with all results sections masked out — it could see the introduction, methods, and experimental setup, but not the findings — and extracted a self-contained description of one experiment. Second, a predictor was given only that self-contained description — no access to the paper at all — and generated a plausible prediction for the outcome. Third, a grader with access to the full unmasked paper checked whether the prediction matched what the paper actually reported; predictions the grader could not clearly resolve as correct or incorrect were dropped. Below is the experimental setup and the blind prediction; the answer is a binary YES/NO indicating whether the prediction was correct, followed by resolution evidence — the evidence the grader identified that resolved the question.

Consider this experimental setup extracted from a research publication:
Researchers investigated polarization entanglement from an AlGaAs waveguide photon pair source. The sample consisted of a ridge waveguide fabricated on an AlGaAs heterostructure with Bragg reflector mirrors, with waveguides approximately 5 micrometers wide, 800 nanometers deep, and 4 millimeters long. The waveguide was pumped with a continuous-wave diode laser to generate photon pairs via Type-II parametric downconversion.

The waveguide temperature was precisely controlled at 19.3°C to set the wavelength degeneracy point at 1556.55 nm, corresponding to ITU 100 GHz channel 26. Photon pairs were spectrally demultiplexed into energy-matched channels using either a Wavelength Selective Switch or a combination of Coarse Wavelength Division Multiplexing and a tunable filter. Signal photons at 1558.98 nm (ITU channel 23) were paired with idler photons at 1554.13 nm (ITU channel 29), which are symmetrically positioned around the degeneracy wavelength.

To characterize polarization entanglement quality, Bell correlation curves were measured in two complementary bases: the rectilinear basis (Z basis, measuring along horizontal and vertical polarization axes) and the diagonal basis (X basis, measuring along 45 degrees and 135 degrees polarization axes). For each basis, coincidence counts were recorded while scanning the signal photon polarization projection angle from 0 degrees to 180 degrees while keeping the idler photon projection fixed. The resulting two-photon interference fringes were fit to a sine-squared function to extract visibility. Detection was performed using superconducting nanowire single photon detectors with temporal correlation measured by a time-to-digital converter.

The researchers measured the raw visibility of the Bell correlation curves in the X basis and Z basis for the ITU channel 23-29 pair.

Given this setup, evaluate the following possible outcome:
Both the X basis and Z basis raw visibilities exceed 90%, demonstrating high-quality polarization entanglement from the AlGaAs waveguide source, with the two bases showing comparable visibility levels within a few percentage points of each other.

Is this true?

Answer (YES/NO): YES